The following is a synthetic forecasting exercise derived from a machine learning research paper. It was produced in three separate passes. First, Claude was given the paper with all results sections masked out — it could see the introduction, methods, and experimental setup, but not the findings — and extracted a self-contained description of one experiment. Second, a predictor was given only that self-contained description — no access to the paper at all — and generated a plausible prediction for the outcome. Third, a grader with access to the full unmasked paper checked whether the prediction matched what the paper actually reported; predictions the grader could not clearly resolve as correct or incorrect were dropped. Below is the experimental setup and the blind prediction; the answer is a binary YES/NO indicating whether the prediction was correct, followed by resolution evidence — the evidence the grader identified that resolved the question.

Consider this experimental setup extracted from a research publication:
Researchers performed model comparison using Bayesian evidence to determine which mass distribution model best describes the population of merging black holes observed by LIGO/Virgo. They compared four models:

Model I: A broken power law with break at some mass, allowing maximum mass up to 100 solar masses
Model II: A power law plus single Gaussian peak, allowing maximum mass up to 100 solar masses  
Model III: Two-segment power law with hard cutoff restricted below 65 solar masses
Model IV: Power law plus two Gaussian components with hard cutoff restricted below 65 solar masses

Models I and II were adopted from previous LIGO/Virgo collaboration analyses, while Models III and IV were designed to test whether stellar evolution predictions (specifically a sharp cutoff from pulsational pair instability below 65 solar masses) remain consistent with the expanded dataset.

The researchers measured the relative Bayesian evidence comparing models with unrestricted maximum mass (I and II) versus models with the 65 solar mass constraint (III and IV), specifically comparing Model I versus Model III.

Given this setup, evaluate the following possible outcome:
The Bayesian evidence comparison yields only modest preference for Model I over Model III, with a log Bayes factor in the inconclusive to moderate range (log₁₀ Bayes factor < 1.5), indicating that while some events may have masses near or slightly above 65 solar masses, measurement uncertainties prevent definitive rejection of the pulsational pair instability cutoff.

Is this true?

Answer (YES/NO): NO